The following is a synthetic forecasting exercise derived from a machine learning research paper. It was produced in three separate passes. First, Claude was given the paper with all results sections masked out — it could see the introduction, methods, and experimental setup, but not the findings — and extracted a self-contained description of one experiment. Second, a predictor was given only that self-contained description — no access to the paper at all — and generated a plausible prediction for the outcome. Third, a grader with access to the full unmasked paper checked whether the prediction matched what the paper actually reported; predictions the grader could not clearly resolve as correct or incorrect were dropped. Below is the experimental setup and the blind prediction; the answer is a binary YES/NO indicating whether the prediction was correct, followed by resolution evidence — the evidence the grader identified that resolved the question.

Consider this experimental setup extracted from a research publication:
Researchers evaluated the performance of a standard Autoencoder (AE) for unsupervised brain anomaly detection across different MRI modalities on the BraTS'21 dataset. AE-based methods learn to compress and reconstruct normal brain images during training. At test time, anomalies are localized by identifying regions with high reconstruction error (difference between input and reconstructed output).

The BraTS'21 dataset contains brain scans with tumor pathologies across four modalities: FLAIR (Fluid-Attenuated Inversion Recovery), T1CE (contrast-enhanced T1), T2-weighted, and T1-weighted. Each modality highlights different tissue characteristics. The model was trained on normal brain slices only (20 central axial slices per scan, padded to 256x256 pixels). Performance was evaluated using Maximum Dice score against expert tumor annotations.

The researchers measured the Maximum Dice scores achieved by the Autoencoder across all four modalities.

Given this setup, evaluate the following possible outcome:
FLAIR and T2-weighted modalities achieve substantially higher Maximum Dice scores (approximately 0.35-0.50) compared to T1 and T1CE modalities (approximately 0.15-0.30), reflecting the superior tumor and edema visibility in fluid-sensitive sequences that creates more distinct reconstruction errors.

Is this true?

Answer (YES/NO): NO